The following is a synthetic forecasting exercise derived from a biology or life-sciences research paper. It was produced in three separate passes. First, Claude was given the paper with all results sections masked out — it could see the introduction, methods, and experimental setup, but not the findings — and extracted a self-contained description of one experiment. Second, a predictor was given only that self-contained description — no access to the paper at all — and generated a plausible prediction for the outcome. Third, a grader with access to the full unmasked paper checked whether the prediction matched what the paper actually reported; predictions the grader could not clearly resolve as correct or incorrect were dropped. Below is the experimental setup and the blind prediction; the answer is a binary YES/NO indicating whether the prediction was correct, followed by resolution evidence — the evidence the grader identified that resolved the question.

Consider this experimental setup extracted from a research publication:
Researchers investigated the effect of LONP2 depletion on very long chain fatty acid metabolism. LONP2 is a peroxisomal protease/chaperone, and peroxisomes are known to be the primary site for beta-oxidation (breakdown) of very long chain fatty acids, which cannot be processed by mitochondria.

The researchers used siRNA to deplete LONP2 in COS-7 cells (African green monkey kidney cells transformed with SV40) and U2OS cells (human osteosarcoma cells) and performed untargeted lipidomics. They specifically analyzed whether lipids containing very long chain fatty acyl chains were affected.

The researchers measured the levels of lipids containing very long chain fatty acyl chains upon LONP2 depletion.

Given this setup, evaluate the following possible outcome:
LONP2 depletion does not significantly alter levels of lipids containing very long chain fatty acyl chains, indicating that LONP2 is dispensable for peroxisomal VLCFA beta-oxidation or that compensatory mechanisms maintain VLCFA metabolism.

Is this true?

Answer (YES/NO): NO